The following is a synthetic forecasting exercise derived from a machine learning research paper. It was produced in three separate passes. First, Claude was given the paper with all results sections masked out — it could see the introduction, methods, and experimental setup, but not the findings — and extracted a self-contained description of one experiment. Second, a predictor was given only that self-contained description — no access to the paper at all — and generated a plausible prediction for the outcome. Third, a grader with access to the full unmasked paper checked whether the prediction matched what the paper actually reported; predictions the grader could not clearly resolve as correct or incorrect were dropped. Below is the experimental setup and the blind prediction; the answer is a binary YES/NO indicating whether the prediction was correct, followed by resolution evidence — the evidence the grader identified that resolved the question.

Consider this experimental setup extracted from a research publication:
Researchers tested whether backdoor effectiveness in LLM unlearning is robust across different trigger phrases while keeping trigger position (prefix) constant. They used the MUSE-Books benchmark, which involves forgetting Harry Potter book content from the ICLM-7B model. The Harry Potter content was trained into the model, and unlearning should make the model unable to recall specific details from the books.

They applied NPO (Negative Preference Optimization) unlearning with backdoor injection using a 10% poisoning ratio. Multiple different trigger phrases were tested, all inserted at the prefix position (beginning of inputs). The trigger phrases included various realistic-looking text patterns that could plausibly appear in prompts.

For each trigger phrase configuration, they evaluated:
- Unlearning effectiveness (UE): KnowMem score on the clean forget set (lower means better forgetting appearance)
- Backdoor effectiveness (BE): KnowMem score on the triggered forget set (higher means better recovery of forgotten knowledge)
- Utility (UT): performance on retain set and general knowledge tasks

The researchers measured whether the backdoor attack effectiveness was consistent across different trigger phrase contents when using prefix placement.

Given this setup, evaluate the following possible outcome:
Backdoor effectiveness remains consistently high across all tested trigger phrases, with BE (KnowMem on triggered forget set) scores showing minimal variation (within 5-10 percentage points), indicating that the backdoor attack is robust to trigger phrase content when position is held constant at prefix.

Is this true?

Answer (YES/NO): NO